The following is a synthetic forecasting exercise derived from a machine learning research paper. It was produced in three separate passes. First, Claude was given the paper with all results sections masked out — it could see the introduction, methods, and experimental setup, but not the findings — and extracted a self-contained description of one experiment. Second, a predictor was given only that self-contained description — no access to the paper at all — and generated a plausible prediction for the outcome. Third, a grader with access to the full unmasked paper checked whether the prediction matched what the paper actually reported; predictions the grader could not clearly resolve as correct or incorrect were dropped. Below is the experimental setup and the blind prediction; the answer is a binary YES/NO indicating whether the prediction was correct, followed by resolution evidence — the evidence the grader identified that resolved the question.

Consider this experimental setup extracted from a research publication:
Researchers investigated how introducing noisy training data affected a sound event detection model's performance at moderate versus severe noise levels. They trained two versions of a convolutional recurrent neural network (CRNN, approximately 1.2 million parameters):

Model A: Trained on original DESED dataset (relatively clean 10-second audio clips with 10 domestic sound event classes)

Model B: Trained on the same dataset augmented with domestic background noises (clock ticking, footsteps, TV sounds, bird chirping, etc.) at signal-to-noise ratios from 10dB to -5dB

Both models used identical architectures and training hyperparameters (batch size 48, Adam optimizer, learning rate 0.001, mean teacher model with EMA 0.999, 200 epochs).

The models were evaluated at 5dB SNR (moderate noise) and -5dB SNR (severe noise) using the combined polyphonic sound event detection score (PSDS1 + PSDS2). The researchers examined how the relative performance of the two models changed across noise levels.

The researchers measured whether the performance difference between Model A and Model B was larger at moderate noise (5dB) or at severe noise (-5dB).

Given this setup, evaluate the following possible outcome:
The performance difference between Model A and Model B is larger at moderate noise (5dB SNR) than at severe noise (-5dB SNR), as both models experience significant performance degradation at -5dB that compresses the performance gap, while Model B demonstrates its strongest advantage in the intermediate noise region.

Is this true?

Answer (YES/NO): NO